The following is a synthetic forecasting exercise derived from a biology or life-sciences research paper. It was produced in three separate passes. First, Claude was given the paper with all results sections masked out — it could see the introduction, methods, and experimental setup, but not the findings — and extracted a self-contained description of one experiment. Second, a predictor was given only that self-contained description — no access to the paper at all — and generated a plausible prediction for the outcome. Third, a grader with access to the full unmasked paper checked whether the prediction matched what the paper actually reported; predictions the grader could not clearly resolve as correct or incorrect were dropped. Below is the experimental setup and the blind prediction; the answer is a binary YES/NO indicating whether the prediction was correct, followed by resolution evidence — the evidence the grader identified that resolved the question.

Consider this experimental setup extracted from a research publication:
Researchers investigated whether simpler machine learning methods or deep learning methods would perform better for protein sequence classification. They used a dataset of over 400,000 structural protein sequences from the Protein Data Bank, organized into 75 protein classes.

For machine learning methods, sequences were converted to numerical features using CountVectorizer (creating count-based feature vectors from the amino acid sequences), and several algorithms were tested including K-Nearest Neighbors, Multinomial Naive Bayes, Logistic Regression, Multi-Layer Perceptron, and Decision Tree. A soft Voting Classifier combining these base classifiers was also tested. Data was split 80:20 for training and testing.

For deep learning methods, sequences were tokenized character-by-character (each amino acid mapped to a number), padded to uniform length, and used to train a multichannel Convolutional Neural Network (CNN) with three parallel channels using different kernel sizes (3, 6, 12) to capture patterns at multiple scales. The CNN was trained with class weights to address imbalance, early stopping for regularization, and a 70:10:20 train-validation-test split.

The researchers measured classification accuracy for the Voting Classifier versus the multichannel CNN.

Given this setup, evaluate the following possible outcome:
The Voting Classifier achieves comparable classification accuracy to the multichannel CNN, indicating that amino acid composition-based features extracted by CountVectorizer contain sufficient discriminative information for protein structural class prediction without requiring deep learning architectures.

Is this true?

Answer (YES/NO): NO